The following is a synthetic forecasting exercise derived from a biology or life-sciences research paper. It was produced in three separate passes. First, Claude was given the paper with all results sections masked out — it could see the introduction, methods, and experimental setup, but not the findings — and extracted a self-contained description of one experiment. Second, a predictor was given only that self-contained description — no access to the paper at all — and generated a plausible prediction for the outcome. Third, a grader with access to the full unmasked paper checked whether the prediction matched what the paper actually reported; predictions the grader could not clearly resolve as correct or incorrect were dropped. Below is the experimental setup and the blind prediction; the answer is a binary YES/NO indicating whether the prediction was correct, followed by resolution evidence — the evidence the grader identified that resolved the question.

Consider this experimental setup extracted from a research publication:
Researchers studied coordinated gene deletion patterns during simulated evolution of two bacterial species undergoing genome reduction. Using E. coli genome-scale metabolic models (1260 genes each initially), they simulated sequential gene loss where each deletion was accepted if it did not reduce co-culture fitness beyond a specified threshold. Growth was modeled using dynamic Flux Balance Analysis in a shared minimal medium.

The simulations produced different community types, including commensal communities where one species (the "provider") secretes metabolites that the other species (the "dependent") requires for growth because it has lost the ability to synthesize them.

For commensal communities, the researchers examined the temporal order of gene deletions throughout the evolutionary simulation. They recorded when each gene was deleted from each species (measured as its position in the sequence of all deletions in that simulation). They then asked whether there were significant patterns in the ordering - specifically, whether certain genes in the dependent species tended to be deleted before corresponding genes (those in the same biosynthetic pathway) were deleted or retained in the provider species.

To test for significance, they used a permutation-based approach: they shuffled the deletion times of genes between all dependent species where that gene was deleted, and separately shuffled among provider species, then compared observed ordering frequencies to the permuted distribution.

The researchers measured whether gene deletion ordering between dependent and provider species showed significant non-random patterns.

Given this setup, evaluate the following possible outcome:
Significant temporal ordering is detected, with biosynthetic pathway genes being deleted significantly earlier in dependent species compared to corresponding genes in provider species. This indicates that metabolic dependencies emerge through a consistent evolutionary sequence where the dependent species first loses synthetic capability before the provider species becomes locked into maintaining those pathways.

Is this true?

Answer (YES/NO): NO